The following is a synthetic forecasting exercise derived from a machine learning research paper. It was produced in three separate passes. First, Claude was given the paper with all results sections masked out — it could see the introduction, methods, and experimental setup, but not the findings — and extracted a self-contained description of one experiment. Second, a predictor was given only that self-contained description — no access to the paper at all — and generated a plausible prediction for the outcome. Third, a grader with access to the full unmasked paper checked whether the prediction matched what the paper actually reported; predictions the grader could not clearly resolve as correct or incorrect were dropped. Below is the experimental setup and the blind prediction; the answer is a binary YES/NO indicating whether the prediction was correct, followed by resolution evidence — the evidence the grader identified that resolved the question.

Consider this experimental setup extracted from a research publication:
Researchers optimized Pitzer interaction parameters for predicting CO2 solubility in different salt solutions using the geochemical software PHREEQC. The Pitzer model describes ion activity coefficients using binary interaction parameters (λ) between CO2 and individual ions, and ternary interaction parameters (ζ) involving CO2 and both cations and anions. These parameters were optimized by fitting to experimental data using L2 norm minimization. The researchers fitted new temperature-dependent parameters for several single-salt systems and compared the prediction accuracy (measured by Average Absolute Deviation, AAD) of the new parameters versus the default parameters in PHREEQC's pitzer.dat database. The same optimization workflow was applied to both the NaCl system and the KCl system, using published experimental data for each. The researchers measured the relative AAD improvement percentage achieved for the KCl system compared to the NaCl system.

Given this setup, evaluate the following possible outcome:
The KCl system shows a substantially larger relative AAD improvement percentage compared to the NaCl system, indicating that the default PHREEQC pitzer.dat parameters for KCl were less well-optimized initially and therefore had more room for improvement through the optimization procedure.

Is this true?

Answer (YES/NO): NO